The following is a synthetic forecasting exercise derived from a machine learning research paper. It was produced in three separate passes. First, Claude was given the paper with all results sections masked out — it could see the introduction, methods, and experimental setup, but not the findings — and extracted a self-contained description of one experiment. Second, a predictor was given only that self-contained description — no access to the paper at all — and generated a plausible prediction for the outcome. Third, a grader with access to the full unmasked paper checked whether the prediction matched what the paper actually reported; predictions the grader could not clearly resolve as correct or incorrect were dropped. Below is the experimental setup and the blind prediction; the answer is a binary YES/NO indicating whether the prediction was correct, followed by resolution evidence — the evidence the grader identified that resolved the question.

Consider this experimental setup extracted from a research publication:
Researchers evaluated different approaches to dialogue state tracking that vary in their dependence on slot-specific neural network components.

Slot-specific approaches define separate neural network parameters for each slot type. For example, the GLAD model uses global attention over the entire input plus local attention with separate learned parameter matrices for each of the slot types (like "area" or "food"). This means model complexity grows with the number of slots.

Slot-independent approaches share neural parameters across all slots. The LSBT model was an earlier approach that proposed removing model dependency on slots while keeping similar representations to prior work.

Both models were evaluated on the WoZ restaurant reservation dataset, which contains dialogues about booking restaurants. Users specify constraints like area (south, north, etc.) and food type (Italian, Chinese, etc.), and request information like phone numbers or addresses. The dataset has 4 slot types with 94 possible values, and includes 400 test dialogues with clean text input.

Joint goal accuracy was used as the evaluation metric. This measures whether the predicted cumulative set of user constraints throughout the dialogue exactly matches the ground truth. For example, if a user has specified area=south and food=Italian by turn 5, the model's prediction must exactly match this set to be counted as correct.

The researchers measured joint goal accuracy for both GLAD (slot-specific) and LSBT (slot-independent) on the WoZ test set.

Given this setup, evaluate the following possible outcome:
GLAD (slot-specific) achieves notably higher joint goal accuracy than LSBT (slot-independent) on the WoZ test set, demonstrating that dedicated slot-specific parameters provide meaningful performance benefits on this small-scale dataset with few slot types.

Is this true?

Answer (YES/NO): NO